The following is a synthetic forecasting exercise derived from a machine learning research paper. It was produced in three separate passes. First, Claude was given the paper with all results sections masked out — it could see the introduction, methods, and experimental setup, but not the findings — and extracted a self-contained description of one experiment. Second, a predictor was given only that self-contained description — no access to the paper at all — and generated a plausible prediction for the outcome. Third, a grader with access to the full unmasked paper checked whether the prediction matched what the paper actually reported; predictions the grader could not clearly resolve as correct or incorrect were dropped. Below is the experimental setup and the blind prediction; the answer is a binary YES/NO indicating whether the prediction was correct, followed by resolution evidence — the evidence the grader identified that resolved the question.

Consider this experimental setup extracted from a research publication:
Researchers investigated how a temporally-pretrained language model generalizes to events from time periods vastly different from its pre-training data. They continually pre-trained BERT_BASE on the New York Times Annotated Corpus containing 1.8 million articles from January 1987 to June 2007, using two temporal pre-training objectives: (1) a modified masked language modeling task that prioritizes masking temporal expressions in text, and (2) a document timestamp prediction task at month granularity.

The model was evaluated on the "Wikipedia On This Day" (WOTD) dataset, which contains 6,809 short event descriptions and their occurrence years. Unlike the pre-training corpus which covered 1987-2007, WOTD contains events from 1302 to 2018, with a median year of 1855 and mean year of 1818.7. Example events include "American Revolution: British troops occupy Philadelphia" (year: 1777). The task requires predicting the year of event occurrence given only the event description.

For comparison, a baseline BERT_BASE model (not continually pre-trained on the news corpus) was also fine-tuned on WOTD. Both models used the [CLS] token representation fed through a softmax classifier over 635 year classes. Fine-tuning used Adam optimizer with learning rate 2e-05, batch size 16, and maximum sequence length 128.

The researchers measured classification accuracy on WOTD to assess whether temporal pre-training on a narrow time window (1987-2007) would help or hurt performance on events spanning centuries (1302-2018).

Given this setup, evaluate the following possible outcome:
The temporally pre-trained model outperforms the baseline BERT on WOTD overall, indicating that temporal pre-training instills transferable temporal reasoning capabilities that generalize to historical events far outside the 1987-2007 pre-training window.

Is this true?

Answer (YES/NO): YES